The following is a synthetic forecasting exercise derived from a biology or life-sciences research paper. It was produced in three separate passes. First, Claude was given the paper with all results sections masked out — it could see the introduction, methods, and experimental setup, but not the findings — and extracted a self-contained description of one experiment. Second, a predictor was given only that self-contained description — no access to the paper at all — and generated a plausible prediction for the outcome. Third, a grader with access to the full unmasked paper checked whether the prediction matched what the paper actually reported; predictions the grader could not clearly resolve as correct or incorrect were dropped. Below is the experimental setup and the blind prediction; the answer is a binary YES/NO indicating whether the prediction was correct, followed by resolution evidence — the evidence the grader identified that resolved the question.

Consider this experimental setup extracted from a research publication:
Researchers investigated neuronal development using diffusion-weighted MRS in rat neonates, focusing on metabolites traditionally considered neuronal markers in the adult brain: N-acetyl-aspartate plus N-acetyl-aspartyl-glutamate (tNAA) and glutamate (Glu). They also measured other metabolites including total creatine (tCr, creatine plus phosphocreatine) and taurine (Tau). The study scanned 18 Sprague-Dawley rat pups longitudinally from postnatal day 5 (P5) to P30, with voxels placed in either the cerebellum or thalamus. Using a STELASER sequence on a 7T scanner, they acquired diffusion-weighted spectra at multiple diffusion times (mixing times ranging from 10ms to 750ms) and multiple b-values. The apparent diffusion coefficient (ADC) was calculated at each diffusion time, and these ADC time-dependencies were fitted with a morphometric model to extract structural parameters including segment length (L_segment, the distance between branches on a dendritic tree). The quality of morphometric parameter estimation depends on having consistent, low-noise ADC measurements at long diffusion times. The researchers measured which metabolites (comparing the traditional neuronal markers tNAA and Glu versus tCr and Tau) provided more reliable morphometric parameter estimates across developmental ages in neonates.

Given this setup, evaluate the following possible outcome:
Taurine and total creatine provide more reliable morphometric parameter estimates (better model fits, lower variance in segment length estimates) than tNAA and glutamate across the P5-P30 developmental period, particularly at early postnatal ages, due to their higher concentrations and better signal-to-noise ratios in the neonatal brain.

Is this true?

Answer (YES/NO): YES